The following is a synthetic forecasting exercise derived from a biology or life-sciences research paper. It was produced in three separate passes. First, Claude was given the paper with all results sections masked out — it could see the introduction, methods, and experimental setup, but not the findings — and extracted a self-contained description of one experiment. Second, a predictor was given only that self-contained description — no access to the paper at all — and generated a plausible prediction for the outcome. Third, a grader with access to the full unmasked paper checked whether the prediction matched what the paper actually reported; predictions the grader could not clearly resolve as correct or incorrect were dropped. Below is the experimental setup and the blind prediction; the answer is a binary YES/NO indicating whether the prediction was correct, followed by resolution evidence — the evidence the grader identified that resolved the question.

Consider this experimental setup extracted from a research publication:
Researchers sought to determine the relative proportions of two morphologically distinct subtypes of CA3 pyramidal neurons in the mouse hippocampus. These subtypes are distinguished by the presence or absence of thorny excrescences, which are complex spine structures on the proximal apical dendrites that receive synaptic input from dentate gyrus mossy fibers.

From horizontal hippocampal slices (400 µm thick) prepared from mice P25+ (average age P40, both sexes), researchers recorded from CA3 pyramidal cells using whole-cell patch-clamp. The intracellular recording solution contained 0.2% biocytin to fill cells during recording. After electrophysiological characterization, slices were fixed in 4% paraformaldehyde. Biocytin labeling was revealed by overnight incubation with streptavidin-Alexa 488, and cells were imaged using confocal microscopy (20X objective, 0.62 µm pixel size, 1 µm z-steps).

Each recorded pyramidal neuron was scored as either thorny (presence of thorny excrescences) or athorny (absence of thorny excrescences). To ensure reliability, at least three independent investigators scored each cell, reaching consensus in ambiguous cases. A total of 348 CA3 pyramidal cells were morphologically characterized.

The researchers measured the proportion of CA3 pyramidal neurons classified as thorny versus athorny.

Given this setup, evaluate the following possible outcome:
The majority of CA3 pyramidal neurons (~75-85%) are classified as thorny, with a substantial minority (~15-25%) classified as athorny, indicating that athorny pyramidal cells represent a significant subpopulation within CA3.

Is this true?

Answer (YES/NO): NO